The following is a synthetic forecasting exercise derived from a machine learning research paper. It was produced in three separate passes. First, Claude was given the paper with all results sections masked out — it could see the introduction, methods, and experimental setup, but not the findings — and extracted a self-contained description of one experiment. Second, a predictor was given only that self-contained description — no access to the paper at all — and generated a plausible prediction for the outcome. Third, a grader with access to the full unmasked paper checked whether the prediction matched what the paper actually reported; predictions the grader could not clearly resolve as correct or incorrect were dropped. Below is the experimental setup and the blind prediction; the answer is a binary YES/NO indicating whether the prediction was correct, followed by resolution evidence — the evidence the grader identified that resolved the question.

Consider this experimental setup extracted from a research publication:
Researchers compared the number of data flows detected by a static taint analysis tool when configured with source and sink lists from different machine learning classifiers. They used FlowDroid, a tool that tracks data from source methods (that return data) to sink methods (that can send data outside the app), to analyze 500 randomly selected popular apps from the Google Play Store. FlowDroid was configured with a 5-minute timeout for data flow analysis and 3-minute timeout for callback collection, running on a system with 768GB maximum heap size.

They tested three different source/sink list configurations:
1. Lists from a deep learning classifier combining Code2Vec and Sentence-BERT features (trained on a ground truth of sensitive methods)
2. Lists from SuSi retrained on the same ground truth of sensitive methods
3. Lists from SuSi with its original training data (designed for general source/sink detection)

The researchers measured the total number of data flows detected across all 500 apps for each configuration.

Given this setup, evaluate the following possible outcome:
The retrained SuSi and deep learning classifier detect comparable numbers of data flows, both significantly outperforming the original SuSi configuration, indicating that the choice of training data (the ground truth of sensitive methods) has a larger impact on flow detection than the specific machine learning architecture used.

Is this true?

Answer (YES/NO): NO